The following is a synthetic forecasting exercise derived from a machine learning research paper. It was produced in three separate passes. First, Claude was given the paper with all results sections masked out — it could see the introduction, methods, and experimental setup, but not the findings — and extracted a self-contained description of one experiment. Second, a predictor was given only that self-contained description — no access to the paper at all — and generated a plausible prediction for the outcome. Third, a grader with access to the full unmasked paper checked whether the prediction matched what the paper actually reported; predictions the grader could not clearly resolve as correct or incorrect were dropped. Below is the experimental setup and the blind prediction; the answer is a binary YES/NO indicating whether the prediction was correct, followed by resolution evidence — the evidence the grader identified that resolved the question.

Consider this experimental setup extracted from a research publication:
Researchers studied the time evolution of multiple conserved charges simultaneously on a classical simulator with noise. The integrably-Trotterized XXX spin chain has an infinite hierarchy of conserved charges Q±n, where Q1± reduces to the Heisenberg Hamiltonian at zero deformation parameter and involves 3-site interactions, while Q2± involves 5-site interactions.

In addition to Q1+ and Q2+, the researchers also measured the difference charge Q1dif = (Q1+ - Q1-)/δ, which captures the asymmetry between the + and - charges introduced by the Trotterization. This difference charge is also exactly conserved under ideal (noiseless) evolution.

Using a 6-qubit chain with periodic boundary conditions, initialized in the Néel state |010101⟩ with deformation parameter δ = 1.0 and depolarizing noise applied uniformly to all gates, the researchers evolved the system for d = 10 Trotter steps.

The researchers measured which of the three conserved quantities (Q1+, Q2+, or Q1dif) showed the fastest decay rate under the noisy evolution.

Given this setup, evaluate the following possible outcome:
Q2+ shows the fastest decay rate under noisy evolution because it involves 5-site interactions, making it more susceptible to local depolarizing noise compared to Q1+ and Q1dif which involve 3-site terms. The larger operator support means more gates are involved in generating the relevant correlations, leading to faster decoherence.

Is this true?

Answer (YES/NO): NO